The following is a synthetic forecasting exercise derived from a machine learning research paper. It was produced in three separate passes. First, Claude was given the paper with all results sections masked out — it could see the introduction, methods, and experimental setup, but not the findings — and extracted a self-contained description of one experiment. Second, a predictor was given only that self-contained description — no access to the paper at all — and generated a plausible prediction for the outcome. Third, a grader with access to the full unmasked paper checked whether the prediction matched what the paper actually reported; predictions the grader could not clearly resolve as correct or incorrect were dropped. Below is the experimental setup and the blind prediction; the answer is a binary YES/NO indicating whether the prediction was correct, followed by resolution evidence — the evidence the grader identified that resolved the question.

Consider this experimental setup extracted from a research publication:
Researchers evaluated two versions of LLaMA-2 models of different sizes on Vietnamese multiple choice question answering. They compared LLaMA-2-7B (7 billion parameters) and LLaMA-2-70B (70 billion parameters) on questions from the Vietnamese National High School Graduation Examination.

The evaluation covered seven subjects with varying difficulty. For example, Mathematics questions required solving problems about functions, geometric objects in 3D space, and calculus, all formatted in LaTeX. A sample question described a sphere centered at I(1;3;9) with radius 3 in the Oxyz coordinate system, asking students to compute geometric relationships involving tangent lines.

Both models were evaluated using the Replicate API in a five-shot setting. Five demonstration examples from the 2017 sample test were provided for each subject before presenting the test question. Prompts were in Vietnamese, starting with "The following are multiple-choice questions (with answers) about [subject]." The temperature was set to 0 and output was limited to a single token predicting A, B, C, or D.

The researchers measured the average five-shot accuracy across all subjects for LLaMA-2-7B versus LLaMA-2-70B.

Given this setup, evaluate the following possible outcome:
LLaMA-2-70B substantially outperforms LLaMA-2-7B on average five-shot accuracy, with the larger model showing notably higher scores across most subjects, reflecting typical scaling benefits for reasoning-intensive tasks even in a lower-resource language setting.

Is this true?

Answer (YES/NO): YES